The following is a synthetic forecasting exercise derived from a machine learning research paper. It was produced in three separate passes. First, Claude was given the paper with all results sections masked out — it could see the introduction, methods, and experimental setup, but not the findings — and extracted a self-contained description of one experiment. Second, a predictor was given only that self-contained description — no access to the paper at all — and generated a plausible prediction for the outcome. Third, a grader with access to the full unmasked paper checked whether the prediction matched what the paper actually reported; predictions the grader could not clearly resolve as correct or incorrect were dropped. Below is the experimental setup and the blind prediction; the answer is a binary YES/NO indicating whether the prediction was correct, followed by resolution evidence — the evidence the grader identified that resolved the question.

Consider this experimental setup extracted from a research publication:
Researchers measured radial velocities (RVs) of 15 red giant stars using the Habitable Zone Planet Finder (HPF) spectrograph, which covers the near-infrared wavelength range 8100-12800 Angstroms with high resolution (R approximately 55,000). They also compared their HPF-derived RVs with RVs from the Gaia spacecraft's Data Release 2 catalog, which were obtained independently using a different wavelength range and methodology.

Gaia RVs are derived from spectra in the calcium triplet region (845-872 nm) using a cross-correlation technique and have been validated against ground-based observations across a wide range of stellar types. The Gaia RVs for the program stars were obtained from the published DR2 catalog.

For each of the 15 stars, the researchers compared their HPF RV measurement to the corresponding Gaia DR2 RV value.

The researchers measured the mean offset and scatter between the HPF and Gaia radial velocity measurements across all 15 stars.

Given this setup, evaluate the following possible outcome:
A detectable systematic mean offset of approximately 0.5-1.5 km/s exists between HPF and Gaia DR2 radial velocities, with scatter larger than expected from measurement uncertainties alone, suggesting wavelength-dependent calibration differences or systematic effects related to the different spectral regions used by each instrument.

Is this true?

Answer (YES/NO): NO